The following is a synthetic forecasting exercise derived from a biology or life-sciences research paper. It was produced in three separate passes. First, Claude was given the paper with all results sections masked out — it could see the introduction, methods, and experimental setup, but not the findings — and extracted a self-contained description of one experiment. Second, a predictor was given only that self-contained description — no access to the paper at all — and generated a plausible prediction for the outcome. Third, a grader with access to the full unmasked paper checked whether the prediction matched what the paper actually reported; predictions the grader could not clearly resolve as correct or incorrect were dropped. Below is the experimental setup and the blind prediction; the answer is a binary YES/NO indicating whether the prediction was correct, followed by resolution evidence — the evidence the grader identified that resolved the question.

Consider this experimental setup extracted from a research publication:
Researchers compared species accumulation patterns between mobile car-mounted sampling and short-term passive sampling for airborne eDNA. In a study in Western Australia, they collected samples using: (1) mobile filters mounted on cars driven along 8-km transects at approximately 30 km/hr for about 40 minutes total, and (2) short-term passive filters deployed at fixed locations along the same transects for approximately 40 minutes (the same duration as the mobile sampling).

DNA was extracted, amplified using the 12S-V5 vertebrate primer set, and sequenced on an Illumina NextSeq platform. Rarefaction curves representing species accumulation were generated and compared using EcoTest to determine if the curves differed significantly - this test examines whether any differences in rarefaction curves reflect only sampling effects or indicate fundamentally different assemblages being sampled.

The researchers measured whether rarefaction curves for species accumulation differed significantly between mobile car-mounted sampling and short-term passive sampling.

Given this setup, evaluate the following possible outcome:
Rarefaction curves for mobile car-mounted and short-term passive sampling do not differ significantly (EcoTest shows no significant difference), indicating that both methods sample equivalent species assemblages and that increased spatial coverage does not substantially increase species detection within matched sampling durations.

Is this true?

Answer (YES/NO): YES